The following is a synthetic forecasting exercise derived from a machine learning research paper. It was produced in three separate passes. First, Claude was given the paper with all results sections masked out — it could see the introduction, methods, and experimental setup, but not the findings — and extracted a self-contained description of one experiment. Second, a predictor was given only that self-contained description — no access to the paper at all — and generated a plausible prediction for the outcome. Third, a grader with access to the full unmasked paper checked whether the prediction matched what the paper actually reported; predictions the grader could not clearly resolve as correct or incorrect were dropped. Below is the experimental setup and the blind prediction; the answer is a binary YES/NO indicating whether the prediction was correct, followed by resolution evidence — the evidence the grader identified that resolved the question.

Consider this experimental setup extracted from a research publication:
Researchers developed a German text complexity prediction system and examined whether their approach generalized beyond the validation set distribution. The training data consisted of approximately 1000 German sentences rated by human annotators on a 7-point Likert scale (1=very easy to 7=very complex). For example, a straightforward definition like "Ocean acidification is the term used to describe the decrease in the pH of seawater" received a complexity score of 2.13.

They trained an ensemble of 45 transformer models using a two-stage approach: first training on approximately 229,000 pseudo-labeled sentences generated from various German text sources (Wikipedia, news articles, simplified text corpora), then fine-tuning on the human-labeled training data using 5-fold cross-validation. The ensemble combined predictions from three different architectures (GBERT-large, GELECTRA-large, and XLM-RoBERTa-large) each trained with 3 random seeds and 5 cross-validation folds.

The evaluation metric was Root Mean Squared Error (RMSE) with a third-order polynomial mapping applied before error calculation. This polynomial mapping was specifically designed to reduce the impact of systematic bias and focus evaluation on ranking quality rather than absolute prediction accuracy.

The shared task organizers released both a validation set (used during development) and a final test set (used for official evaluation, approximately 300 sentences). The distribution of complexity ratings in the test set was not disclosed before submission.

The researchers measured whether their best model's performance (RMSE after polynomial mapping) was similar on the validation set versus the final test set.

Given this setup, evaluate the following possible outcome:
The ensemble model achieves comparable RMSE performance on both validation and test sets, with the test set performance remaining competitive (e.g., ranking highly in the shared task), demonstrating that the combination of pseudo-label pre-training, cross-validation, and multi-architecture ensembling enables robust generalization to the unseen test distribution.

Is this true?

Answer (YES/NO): NO